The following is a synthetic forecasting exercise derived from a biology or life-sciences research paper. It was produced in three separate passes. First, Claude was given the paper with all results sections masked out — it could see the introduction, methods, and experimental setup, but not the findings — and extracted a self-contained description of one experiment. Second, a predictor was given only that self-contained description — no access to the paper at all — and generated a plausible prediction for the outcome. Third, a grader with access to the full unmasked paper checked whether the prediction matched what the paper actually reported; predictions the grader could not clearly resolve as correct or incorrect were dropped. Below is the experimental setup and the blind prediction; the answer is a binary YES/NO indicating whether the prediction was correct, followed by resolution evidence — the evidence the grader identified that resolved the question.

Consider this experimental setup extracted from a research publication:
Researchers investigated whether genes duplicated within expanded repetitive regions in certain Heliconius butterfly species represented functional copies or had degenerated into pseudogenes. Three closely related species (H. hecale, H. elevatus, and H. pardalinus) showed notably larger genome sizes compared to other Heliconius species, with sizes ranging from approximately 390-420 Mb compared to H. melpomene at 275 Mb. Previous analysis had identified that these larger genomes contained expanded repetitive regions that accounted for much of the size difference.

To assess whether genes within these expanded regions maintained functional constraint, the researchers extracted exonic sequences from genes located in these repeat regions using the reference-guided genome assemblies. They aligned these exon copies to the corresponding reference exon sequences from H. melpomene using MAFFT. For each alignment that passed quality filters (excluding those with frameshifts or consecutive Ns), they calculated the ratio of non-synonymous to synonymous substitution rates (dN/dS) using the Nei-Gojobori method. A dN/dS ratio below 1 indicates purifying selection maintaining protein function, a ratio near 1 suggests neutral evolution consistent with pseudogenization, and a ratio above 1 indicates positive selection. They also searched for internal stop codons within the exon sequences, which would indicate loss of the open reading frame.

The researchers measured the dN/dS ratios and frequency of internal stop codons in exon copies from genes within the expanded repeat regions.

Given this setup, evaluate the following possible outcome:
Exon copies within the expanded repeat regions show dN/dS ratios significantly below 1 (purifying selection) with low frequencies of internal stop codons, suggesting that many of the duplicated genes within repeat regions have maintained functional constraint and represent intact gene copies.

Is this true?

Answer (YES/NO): YES